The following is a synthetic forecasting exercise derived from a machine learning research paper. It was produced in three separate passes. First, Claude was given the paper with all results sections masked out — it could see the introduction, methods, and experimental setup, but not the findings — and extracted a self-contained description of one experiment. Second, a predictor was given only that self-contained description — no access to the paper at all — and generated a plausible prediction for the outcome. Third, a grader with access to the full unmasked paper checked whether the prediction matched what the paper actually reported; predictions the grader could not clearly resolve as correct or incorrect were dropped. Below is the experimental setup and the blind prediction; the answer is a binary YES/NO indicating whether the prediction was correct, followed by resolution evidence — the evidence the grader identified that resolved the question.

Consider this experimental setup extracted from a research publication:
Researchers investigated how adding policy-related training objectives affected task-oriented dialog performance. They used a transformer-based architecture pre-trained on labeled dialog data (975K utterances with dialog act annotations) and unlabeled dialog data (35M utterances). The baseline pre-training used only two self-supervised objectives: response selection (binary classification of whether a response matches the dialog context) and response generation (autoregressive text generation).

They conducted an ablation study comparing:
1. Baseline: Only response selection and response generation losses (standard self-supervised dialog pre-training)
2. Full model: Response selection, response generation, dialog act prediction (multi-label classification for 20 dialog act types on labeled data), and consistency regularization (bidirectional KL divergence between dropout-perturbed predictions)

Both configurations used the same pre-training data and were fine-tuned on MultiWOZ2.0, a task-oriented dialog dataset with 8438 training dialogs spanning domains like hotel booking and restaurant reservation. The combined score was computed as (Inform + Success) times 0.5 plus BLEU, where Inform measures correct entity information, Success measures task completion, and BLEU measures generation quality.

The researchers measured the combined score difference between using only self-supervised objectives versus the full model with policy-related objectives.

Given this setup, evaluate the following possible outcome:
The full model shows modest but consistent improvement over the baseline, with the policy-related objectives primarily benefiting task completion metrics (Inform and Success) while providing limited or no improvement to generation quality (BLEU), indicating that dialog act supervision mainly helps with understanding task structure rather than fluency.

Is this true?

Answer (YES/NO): NO